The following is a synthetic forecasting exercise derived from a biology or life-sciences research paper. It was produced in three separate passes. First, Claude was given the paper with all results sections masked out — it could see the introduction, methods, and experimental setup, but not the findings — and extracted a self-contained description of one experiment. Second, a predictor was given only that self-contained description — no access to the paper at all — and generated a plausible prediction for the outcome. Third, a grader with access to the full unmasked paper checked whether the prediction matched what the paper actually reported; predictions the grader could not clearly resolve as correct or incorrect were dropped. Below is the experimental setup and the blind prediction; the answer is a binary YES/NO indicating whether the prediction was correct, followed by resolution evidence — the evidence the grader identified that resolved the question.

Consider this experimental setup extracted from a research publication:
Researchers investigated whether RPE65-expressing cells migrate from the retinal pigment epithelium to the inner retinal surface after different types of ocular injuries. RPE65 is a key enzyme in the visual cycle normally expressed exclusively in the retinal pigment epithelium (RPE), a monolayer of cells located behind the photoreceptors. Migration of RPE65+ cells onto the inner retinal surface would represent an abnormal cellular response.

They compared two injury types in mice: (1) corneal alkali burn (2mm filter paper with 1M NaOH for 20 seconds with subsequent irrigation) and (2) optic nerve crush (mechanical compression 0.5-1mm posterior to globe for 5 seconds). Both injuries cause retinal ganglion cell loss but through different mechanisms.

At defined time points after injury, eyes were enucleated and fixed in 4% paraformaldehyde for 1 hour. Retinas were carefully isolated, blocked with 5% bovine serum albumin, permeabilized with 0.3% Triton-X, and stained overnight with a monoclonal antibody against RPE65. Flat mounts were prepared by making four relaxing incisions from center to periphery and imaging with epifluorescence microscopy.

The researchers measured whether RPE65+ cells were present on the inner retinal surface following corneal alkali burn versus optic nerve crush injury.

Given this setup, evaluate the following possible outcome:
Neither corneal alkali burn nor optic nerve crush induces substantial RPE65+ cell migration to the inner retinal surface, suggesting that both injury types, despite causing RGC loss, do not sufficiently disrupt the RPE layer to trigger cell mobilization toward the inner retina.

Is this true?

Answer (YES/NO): NO